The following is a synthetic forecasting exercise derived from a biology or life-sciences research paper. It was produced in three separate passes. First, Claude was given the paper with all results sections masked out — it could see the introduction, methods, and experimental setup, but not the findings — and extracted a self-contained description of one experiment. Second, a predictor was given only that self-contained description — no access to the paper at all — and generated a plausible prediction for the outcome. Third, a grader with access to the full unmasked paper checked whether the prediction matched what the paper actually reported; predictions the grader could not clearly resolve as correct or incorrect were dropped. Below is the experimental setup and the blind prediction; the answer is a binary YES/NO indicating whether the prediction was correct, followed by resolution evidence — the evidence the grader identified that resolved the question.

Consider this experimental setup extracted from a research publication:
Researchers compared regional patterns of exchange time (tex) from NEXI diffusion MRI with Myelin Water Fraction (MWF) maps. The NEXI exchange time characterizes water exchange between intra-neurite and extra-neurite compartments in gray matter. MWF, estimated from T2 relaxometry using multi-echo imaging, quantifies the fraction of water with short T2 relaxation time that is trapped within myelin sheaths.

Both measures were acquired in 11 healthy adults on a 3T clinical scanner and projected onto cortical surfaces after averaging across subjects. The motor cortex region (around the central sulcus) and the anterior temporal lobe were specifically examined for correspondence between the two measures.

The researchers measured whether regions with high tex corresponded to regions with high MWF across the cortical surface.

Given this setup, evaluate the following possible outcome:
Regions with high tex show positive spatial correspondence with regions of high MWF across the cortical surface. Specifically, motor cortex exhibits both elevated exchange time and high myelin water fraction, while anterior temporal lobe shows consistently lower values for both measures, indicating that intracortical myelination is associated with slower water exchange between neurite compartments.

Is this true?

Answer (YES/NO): NO